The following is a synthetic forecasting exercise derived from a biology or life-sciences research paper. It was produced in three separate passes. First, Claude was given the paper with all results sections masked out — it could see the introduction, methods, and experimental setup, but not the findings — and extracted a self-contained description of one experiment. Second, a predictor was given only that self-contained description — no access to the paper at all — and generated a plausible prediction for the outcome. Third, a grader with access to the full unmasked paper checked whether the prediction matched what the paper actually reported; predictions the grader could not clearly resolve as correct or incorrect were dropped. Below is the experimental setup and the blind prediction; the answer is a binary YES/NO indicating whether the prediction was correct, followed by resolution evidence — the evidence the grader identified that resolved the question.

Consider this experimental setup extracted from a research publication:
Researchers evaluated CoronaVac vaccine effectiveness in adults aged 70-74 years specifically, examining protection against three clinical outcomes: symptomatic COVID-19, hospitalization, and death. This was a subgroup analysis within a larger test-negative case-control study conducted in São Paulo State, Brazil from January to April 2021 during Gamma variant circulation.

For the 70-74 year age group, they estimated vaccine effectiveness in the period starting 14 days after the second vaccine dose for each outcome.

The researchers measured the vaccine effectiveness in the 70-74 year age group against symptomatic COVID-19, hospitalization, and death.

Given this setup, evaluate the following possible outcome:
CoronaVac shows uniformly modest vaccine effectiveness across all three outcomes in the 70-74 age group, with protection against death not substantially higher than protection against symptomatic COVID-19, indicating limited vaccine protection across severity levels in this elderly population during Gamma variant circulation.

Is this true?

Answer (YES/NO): NO